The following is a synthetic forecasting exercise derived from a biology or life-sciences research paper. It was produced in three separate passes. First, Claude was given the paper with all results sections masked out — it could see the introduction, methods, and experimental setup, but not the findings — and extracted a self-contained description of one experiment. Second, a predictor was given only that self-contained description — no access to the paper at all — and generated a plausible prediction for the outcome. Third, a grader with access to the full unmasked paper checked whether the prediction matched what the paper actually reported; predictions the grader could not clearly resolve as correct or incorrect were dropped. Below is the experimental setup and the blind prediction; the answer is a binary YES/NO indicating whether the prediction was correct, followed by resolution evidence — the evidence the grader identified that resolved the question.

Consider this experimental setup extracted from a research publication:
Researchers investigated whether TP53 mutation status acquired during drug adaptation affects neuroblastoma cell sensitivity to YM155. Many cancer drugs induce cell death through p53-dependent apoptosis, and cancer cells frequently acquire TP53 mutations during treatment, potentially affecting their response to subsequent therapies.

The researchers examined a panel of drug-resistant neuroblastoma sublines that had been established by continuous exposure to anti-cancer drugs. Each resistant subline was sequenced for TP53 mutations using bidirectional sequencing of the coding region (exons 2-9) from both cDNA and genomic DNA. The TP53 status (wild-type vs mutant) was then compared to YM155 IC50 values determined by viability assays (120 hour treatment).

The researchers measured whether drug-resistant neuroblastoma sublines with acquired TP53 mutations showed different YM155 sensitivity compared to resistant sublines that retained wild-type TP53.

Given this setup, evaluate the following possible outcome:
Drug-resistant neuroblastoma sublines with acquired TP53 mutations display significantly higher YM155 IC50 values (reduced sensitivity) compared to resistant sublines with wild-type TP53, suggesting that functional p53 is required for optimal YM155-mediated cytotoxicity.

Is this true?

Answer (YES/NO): NO